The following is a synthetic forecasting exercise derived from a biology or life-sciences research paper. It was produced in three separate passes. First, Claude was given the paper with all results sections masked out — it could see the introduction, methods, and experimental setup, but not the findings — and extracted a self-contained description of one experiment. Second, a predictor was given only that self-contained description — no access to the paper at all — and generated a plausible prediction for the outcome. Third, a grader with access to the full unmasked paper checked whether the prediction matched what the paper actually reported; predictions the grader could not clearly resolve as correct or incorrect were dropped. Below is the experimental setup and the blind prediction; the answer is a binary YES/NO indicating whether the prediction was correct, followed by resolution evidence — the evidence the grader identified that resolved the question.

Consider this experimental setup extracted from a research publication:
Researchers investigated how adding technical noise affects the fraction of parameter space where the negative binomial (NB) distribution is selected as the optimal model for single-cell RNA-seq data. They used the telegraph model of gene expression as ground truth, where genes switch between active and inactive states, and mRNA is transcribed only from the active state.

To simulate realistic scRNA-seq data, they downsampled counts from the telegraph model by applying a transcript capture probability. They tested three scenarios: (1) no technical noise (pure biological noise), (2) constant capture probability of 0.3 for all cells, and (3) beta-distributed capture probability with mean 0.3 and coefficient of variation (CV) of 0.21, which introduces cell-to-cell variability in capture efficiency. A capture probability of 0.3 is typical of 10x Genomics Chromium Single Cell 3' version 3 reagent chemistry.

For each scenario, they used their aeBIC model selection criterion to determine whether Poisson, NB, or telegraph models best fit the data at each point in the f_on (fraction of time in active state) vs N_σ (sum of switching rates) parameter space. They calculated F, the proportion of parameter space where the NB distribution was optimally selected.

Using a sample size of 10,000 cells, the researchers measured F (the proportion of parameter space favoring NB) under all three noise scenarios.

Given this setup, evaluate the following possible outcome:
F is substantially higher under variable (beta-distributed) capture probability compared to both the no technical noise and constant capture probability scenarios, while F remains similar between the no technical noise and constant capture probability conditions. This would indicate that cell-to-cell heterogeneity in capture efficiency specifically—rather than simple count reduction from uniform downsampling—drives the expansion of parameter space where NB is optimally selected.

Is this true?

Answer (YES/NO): YES